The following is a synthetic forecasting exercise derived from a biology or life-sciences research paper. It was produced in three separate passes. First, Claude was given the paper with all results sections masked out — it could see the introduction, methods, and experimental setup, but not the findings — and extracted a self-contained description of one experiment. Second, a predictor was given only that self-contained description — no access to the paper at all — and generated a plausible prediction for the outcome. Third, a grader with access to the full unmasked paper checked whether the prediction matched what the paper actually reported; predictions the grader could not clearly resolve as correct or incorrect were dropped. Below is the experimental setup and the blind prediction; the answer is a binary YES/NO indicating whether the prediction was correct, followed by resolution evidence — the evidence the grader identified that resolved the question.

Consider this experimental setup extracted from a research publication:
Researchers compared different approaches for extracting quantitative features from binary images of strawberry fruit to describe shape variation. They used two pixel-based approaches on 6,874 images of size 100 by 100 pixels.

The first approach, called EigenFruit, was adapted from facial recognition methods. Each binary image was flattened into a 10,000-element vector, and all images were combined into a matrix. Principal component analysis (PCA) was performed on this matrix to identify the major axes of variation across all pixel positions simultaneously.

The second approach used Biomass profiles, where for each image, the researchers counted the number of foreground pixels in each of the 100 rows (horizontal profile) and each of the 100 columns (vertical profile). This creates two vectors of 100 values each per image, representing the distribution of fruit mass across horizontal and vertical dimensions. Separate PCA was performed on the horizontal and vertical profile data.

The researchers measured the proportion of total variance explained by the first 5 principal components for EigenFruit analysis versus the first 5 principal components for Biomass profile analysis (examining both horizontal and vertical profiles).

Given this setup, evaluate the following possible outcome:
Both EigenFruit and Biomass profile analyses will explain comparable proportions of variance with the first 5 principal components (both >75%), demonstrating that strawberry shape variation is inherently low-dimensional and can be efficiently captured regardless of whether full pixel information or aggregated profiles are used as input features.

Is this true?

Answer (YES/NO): NO